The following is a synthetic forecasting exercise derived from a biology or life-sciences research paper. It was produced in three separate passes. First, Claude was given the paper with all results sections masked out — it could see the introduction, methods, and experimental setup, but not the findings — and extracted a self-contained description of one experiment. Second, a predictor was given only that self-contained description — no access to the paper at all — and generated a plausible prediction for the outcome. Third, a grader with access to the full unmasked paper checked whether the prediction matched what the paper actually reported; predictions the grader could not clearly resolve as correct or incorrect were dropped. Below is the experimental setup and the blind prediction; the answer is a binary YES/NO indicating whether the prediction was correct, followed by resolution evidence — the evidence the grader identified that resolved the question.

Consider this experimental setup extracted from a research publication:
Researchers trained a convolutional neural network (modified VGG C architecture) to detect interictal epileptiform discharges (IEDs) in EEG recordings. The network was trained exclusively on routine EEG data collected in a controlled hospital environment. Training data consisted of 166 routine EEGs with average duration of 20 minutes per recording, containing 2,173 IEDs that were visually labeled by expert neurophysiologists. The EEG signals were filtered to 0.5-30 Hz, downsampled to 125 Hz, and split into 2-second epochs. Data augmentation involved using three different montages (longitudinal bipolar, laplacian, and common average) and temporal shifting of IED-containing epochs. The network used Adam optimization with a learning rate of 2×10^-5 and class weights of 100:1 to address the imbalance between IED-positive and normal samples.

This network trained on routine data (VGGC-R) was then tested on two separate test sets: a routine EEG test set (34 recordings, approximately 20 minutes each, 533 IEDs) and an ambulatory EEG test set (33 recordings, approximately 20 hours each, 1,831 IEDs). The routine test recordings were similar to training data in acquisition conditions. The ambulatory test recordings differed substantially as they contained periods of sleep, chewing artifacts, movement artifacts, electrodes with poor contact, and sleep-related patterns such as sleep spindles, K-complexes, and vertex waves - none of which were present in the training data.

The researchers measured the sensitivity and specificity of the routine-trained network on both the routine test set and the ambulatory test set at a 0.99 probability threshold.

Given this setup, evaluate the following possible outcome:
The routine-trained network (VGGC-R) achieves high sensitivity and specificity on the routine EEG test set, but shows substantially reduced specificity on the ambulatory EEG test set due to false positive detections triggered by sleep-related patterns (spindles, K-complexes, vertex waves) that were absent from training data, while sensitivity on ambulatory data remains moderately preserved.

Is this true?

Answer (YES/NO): NO